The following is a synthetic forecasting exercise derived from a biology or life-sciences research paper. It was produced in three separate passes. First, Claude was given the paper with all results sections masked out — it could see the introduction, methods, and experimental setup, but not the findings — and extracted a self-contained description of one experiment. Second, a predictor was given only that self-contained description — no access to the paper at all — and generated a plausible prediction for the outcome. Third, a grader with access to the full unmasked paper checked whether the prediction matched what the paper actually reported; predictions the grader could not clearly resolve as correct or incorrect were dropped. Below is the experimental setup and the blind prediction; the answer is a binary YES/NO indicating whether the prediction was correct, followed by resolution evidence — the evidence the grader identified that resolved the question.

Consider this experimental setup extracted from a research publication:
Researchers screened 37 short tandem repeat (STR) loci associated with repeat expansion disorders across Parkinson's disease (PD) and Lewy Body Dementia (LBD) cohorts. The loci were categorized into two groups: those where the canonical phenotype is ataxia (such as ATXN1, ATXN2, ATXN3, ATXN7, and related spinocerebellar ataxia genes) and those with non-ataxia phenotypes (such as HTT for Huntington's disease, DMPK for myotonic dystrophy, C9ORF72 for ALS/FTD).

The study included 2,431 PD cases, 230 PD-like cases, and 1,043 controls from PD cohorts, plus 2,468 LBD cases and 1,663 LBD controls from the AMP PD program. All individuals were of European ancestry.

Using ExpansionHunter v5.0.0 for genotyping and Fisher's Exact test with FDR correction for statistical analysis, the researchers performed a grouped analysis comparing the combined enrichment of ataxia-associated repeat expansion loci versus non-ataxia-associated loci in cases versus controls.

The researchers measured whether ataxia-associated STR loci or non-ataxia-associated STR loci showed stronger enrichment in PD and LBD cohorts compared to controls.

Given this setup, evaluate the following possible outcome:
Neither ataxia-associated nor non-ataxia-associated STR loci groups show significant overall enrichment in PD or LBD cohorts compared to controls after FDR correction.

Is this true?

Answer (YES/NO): YES